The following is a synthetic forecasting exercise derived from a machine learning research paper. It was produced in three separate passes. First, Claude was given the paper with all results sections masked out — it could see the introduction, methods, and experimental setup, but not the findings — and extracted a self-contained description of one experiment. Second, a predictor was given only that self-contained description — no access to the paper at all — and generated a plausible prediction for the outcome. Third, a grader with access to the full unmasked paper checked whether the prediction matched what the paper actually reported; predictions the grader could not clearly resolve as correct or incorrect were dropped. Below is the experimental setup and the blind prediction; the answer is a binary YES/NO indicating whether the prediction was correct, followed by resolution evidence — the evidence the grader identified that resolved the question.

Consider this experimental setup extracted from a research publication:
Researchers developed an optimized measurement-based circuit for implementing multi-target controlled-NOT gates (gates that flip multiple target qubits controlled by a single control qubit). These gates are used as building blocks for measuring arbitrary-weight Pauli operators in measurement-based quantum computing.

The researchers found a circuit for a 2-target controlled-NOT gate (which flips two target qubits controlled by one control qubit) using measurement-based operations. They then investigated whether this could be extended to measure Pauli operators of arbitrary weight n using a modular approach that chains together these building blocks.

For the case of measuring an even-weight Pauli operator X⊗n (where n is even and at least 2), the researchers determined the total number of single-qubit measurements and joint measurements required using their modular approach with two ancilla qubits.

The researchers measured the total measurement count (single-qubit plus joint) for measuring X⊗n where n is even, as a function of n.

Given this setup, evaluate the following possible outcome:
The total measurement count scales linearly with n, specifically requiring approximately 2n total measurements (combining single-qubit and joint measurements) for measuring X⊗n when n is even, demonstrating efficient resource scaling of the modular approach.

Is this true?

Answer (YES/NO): NO